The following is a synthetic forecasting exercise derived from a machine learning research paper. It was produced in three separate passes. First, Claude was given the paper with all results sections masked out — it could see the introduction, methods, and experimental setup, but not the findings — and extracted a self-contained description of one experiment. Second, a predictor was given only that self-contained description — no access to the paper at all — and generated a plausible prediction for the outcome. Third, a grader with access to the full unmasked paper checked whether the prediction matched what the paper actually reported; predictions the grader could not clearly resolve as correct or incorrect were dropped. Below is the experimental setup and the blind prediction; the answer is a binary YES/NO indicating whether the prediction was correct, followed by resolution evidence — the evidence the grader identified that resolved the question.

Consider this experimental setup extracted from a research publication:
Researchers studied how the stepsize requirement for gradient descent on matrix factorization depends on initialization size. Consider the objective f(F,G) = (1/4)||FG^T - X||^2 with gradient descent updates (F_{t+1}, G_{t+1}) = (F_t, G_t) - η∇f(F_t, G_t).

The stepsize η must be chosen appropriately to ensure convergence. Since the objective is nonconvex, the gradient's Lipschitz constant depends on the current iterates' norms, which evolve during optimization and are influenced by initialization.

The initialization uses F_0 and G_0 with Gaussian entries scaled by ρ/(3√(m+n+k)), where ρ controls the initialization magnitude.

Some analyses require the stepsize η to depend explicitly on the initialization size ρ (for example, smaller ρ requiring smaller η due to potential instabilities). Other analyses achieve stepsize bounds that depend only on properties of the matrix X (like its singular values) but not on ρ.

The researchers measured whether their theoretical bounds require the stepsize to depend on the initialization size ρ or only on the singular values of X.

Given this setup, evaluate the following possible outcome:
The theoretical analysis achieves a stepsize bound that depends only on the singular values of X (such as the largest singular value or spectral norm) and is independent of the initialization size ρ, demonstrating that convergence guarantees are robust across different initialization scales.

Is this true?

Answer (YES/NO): YES